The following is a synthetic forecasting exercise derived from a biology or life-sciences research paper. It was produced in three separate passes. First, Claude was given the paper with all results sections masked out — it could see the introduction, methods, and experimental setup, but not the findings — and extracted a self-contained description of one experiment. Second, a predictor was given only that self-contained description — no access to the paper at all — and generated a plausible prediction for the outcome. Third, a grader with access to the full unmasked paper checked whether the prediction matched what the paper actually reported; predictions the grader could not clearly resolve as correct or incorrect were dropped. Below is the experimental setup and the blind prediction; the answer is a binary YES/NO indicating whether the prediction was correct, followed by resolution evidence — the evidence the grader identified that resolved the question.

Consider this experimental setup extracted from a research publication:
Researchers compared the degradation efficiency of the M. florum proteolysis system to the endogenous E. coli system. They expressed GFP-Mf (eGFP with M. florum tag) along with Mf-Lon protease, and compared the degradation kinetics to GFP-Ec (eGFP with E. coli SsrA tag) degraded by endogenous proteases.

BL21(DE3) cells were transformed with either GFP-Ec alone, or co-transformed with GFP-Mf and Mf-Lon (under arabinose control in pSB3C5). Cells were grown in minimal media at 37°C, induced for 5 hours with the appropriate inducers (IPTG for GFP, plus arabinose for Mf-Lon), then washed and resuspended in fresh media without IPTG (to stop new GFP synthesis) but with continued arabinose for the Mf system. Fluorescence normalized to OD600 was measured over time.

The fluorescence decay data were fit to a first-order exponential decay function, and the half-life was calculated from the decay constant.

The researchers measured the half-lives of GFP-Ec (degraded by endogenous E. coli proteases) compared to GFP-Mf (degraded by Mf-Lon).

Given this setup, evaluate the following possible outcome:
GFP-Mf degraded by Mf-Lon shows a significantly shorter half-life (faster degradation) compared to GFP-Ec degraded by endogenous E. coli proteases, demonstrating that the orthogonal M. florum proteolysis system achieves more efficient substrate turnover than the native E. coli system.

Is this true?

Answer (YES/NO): NO